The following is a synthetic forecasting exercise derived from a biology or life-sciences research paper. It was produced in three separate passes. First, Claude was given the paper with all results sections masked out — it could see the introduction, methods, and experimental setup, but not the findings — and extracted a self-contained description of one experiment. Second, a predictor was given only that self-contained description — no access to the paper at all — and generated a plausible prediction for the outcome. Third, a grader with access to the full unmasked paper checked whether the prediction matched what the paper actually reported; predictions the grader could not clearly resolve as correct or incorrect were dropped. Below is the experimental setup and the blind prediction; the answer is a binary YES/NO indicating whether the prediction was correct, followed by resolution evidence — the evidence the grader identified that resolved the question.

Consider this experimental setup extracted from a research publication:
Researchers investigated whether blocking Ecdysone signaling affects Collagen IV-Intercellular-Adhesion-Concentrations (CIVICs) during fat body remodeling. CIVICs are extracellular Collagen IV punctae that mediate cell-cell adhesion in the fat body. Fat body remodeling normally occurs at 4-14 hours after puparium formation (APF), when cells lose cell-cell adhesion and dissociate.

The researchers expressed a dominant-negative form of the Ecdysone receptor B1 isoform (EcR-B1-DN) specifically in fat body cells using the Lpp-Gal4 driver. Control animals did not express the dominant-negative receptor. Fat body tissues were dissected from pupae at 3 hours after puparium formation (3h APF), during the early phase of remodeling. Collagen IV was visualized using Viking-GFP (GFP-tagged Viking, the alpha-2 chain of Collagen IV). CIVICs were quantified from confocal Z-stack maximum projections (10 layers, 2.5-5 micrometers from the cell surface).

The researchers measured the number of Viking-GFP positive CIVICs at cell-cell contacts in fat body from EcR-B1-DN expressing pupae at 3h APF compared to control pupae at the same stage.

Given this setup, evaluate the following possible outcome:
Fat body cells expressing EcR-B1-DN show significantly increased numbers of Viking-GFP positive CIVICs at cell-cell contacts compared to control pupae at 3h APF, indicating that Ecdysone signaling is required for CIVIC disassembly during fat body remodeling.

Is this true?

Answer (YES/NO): YES